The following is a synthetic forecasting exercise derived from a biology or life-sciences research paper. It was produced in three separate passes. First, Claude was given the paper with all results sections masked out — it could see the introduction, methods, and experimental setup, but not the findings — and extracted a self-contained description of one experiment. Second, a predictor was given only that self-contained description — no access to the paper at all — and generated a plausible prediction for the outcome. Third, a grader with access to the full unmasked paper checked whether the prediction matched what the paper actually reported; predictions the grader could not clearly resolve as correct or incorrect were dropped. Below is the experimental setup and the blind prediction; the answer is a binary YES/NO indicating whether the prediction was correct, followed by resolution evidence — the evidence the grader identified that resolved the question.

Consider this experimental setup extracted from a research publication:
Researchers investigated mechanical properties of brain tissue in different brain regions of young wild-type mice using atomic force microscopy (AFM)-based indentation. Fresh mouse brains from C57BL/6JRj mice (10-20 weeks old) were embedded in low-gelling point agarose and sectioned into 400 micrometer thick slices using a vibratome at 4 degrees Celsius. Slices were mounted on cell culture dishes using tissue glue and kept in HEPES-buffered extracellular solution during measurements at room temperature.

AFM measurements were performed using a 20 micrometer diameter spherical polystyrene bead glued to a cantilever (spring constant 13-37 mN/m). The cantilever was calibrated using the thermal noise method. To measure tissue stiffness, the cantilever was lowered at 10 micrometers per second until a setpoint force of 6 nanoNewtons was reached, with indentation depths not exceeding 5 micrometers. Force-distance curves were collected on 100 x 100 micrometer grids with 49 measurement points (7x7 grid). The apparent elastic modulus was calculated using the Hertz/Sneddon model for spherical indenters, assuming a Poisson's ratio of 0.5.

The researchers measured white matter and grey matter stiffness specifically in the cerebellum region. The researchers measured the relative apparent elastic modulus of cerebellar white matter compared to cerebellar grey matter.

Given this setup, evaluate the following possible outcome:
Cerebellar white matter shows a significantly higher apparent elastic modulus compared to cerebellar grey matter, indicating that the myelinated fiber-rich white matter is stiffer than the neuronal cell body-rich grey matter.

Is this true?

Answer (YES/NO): NO